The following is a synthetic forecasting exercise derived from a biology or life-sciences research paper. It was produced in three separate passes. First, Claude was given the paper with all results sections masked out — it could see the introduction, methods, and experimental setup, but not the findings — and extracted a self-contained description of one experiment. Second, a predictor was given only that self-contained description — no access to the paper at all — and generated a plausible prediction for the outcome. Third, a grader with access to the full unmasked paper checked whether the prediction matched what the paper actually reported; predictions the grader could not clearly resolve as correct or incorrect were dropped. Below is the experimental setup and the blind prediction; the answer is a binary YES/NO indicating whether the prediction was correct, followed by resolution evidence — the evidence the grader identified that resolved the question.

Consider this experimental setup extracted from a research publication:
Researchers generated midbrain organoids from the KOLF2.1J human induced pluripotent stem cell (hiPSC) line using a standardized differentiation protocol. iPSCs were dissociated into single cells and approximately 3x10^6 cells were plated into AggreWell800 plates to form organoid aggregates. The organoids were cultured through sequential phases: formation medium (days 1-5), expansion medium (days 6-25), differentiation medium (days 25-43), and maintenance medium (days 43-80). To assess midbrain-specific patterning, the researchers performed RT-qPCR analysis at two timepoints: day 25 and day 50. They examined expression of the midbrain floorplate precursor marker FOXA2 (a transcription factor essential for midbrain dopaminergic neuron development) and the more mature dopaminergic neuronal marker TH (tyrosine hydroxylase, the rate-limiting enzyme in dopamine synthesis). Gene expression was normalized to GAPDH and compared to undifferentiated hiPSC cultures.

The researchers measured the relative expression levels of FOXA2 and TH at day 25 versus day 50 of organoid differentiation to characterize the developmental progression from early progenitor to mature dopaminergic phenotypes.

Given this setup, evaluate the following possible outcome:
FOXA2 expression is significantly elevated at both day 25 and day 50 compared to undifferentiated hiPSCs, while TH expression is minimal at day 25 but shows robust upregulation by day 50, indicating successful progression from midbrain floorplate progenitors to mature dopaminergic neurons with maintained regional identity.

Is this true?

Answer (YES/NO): YES